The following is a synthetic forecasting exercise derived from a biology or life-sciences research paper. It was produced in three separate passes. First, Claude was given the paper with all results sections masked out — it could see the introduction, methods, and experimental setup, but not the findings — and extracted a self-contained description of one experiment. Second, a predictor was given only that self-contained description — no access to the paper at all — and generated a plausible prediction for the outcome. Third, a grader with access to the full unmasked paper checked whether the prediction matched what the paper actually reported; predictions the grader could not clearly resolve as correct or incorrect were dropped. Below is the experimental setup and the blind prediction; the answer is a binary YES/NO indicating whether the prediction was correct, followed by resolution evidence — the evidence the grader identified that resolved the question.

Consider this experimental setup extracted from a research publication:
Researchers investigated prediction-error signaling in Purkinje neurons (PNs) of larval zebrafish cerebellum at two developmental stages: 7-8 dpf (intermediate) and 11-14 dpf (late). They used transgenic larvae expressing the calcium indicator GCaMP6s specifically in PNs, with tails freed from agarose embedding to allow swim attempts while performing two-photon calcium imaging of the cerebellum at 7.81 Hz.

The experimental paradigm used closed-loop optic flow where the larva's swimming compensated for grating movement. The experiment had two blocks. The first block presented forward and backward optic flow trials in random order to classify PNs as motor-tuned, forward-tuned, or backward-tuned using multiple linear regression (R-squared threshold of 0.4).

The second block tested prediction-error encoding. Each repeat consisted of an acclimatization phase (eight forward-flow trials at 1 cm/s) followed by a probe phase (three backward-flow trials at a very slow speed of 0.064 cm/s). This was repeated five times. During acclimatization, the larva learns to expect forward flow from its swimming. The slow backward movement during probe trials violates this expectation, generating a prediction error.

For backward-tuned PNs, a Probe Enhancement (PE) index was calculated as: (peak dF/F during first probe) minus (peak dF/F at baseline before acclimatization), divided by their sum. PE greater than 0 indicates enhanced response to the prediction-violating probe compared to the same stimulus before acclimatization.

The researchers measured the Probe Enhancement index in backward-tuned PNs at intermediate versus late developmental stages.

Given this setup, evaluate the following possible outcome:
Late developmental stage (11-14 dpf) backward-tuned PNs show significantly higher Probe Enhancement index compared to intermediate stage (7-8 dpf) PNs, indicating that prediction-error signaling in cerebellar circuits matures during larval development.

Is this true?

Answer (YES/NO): NO